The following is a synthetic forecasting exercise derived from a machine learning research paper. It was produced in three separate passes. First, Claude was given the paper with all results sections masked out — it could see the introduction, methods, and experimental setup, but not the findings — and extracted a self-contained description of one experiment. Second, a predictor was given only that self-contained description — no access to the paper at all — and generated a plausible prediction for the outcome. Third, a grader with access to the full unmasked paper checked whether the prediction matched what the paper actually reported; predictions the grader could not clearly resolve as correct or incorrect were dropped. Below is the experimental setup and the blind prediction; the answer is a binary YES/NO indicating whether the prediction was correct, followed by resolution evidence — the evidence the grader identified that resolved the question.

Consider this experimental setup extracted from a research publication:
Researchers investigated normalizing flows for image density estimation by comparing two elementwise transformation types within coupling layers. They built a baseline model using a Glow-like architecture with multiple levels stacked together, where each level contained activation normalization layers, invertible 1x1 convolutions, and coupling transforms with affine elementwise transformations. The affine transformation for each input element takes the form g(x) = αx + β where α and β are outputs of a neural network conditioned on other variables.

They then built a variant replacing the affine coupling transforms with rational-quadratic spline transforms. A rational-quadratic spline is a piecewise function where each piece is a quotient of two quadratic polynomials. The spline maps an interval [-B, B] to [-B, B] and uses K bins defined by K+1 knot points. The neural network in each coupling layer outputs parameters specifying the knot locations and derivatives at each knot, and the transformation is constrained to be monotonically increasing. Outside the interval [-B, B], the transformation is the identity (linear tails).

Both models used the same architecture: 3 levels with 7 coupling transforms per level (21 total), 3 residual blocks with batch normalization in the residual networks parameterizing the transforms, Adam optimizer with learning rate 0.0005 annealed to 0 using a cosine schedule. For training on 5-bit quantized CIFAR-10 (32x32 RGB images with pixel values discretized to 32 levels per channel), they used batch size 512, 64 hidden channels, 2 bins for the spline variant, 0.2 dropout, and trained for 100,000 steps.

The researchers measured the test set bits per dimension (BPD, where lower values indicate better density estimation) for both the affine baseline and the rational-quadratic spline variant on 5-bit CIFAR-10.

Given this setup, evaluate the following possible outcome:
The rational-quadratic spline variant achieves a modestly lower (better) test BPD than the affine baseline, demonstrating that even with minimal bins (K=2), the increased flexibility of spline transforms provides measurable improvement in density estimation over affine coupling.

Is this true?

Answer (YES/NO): NO